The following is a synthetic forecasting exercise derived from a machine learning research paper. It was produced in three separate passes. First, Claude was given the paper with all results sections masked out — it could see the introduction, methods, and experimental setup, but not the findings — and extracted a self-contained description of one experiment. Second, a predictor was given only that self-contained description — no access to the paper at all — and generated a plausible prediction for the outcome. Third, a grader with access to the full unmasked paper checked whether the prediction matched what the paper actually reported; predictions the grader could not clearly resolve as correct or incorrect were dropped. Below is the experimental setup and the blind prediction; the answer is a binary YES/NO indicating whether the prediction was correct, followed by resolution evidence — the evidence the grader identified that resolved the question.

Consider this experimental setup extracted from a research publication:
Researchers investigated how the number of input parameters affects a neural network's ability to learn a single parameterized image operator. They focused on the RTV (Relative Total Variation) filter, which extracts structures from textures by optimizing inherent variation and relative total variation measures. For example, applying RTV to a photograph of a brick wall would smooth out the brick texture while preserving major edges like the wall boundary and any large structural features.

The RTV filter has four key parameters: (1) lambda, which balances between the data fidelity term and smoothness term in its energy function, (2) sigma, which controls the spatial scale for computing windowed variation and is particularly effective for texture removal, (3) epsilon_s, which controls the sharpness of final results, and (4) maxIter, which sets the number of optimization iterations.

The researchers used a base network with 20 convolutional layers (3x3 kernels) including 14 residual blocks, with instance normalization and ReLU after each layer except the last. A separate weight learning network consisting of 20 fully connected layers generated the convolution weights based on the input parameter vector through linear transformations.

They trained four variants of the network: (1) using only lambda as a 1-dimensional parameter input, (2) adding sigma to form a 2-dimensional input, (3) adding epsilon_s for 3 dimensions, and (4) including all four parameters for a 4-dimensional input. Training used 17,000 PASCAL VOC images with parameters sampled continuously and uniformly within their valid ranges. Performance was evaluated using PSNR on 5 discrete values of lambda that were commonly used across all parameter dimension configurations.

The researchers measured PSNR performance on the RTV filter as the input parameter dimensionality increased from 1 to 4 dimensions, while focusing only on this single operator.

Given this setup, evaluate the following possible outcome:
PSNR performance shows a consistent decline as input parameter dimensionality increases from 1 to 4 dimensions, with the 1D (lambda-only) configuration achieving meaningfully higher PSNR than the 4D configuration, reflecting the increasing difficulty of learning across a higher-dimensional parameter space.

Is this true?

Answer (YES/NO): NO